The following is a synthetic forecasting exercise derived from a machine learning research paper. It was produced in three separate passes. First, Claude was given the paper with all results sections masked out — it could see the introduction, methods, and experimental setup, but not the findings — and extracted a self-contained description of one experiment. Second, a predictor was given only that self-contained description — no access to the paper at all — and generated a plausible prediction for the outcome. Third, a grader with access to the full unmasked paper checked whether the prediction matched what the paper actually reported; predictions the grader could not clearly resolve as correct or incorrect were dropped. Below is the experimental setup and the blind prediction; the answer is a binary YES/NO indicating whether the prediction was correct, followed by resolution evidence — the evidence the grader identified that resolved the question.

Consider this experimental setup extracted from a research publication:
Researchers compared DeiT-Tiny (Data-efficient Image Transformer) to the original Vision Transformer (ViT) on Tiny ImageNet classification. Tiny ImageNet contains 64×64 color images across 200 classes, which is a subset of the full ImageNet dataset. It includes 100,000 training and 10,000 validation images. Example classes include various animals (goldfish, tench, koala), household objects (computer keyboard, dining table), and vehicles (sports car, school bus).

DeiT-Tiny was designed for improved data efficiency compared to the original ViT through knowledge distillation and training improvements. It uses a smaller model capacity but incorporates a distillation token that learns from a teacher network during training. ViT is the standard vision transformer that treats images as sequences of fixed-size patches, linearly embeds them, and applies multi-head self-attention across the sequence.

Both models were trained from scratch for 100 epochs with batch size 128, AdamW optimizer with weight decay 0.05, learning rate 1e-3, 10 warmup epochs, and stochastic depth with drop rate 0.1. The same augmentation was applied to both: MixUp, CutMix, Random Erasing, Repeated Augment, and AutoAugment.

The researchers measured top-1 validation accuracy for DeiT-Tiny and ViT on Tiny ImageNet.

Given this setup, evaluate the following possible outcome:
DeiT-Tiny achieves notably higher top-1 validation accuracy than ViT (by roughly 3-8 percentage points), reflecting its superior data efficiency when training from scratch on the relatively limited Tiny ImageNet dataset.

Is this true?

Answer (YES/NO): NO